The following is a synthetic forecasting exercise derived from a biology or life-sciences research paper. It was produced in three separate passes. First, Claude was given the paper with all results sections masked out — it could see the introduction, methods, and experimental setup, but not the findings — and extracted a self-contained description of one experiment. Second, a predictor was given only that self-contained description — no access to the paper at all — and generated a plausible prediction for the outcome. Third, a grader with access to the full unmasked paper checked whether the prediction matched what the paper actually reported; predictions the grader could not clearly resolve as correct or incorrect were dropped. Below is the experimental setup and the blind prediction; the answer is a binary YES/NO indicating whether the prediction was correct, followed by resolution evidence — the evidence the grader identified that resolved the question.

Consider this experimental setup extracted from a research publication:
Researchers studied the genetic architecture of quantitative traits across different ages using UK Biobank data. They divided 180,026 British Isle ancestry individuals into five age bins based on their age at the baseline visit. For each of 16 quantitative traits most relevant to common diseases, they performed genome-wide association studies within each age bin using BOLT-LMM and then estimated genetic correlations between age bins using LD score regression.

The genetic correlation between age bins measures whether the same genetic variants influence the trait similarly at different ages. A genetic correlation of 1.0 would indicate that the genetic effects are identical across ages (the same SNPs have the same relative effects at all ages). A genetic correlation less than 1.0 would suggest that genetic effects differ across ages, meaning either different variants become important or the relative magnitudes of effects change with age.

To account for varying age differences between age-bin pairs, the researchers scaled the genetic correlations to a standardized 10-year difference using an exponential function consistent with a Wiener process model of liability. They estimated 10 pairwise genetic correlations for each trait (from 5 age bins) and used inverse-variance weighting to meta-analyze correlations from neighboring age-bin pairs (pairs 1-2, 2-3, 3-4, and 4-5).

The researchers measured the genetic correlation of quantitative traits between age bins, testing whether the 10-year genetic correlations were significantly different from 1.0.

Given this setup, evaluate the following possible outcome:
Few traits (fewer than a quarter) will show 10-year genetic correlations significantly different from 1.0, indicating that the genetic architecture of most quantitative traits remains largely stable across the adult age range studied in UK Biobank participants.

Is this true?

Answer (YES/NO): YES